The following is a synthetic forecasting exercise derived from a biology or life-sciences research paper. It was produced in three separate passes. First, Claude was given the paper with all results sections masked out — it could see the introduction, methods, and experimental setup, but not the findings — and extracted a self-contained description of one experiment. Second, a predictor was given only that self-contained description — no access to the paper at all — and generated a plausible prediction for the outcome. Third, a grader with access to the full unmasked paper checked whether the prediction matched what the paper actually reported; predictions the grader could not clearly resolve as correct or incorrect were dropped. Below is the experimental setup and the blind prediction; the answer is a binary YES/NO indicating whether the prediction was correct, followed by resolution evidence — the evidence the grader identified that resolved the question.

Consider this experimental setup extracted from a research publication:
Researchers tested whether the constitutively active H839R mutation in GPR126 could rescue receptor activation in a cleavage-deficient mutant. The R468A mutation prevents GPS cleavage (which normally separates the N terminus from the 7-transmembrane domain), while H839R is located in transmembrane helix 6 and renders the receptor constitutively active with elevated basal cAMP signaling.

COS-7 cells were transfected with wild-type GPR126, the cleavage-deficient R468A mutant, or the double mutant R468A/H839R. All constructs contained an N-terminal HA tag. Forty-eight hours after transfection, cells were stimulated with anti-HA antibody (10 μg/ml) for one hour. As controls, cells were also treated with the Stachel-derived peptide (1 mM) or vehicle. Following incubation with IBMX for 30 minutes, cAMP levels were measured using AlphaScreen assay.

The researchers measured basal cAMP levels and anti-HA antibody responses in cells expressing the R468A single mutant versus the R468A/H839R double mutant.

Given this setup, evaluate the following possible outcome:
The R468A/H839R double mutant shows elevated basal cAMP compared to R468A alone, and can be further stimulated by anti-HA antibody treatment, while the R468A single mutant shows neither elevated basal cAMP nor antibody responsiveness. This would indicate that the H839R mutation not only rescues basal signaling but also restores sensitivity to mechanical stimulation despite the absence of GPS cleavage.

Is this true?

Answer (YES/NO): NO